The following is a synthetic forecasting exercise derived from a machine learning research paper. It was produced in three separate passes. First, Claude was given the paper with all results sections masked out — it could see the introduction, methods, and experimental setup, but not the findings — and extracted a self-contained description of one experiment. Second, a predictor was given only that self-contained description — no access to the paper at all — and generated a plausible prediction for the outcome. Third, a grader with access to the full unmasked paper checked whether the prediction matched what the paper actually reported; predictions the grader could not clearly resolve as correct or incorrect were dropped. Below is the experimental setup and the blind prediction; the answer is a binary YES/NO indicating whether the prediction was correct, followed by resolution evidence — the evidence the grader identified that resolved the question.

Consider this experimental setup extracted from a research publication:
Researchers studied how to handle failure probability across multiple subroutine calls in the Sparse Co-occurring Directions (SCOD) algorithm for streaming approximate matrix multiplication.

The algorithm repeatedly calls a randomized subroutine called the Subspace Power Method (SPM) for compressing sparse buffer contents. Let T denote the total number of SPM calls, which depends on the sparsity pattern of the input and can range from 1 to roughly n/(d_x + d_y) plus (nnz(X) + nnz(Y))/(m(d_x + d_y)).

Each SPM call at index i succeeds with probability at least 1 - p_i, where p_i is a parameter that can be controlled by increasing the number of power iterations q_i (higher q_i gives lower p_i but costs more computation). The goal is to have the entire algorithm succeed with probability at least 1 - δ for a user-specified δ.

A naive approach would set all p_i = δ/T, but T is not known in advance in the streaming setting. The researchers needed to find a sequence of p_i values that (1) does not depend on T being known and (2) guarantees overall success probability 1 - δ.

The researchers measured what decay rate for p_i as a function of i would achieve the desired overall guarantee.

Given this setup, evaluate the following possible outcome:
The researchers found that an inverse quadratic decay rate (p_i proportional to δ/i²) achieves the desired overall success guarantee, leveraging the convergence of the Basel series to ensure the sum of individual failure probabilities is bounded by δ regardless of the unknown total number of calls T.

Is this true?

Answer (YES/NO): YES